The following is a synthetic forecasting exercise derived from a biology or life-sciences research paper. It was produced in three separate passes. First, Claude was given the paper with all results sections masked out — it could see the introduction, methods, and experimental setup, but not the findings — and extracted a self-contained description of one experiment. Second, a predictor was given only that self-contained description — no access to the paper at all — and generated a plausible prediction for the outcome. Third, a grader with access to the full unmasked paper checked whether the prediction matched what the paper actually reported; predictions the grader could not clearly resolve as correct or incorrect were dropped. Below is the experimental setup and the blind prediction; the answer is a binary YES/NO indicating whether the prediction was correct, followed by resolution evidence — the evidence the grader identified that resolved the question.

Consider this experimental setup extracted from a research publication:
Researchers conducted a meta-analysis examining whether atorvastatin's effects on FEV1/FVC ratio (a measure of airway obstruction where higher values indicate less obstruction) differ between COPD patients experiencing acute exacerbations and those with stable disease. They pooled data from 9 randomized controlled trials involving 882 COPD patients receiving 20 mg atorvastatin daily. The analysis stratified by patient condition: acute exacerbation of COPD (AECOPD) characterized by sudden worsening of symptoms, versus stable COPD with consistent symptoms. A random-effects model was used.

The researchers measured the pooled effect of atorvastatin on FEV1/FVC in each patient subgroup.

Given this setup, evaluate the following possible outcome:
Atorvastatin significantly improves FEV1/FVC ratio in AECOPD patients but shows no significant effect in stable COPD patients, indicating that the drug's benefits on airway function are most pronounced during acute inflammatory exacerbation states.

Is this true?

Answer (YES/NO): NO